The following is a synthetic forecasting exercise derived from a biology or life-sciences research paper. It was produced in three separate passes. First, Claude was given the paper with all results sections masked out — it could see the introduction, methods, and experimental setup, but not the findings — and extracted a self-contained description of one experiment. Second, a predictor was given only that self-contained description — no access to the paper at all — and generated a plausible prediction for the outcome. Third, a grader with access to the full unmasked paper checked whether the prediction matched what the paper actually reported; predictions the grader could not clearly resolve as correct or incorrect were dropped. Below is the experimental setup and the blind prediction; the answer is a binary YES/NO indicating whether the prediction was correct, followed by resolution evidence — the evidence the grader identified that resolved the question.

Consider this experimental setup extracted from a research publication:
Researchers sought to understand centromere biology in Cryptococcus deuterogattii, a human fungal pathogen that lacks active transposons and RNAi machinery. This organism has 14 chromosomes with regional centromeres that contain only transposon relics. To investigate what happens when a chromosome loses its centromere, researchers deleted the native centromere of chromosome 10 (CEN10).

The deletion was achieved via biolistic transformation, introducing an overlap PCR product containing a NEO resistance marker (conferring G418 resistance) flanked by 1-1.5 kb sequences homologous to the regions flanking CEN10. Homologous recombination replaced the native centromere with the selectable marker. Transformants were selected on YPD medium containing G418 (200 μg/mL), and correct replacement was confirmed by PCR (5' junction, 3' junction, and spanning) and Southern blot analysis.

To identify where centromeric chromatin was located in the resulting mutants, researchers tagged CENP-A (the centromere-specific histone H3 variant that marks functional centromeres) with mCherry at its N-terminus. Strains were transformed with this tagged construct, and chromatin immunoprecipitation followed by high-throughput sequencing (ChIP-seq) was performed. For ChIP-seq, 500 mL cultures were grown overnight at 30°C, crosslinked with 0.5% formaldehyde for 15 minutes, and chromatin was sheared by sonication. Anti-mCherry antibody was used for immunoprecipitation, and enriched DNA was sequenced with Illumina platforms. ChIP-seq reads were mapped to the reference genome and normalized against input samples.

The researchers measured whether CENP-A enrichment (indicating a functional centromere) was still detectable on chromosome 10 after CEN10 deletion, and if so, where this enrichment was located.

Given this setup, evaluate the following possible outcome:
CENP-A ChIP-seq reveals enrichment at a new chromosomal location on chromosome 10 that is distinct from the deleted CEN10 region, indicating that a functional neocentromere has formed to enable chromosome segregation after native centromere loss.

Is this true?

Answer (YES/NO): YES